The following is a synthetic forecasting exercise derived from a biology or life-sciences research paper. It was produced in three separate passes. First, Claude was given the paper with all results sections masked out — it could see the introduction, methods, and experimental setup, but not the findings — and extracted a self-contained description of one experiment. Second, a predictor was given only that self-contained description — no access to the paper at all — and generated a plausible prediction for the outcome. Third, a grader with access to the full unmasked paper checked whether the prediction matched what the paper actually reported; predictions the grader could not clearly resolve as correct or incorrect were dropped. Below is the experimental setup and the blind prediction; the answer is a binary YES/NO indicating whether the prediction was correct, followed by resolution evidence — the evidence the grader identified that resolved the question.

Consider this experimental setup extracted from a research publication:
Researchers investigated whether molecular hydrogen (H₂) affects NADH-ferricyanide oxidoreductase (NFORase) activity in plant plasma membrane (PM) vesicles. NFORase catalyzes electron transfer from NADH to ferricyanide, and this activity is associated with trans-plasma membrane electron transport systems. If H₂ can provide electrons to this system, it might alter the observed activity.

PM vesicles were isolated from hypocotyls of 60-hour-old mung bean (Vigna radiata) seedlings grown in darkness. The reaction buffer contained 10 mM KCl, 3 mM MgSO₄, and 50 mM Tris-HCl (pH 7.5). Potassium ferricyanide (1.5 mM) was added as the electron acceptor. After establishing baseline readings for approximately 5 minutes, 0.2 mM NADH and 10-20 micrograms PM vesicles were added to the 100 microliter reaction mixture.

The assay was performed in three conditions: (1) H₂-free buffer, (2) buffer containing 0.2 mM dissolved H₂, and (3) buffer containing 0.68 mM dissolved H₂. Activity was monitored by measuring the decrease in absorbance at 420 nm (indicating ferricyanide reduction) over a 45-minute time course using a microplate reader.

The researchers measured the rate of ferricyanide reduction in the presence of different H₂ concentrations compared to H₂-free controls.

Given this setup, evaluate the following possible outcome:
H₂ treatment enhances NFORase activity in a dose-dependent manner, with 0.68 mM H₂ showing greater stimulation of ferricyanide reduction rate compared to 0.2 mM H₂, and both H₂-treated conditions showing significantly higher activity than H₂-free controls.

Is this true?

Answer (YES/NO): YES